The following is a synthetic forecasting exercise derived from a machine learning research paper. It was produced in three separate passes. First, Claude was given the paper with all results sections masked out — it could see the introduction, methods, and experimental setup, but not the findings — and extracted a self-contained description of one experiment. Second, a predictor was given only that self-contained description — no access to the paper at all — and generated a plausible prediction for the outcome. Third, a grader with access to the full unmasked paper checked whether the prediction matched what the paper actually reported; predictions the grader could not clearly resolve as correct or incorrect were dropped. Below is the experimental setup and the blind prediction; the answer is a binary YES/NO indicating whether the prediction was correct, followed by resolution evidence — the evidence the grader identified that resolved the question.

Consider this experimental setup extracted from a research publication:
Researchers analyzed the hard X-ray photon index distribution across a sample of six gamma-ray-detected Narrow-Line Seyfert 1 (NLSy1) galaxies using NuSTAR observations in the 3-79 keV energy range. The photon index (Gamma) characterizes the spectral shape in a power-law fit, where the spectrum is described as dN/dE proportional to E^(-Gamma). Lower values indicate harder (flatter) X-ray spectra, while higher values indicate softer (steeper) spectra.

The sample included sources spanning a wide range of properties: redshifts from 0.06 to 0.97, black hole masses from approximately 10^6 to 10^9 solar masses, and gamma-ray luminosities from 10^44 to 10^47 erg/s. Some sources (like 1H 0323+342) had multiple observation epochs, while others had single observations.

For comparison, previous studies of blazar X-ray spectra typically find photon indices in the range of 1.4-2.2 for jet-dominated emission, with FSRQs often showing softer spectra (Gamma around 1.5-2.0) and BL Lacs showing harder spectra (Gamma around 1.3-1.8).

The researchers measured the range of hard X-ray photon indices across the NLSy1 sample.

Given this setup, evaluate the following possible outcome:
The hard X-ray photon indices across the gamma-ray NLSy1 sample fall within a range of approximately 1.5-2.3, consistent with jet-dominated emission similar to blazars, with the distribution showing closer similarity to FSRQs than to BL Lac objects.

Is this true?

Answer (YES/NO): NO